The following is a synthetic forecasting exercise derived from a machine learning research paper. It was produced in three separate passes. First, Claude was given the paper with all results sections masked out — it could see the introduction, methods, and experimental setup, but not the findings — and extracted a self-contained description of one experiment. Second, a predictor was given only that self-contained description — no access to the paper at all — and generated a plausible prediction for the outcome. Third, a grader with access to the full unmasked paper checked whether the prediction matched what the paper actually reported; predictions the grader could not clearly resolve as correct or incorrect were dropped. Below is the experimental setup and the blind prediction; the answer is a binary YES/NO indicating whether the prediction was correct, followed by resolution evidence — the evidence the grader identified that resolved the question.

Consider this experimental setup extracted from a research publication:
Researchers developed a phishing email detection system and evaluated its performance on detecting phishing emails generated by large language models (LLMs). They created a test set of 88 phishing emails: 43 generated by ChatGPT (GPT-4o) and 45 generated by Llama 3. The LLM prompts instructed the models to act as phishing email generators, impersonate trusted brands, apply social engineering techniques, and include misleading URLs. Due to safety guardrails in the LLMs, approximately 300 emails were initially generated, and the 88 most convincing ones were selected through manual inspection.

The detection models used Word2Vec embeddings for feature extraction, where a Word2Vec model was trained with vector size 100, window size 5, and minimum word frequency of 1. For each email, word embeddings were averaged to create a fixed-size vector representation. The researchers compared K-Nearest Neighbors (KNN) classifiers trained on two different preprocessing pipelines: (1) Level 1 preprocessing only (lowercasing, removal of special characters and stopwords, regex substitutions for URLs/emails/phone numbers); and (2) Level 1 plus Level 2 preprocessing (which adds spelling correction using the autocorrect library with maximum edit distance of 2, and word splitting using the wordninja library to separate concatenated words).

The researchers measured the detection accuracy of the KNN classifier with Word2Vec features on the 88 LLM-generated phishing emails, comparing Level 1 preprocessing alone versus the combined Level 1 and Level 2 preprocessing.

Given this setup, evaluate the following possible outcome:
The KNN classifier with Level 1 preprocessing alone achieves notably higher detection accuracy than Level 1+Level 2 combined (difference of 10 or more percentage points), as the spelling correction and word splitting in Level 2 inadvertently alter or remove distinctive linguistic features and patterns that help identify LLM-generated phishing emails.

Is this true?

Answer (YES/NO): YES